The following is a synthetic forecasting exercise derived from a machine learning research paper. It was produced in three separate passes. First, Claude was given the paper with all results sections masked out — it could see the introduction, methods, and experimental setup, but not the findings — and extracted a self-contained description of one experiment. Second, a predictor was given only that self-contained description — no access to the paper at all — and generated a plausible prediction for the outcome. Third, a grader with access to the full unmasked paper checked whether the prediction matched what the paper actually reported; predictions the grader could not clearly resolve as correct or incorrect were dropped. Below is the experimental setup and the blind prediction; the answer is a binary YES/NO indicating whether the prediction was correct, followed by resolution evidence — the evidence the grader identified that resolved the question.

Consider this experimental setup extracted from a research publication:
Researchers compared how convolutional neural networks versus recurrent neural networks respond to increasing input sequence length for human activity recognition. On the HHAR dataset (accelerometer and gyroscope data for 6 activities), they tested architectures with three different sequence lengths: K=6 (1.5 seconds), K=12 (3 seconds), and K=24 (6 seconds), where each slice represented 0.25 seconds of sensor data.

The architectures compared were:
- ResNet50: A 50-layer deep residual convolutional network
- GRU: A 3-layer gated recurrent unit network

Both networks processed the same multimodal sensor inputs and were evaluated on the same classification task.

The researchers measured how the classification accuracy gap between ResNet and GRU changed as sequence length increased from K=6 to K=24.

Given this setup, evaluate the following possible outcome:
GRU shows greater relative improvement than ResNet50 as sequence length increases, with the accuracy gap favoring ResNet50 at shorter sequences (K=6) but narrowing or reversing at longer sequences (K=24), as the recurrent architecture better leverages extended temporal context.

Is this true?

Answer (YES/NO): YES